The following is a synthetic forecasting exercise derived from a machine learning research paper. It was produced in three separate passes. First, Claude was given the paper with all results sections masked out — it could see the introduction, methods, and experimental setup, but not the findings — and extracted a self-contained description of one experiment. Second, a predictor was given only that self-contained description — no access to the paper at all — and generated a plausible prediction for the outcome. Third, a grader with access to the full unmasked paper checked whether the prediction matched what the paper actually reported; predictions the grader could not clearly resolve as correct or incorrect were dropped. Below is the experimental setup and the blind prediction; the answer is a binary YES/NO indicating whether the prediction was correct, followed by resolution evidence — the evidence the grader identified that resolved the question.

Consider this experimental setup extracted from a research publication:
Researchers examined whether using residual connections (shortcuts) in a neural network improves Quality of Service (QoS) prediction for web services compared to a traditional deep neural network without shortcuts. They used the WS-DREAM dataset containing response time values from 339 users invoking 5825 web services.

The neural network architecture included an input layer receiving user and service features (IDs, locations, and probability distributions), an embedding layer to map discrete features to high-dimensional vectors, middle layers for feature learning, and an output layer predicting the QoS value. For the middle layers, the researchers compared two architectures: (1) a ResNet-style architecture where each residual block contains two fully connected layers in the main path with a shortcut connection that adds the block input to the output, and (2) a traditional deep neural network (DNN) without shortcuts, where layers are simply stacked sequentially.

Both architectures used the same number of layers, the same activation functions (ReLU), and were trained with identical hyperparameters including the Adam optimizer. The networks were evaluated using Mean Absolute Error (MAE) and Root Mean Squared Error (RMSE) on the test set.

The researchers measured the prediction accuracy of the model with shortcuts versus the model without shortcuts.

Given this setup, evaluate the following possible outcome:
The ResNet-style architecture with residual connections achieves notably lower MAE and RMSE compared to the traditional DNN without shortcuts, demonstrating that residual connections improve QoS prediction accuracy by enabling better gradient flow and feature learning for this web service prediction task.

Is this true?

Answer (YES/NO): YES